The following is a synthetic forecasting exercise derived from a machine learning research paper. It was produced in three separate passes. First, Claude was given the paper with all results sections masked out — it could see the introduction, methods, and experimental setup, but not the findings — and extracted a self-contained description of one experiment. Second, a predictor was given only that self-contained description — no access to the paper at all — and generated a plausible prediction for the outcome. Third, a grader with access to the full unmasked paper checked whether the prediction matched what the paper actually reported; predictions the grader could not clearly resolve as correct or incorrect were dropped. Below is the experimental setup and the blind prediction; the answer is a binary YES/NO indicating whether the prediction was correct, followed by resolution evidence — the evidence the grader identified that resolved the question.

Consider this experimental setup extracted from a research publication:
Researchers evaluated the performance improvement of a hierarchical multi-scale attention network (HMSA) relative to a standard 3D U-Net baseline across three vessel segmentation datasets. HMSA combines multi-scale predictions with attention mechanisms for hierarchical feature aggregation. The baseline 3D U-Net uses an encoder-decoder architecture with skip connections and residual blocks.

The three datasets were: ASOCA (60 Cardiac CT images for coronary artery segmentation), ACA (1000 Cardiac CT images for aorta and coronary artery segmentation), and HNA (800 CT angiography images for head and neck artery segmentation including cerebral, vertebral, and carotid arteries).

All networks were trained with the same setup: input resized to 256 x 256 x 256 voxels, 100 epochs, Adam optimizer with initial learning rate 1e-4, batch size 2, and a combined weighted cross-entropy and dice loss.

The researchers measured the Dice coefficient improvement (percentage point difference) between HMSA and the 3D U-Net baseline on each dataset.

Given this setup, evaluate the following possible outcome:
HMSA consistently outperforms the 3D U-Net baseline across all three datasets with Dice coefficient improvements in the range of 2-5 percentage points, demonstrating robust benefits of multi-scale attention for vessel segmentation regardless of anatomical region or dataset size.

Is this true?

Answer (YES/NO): YES